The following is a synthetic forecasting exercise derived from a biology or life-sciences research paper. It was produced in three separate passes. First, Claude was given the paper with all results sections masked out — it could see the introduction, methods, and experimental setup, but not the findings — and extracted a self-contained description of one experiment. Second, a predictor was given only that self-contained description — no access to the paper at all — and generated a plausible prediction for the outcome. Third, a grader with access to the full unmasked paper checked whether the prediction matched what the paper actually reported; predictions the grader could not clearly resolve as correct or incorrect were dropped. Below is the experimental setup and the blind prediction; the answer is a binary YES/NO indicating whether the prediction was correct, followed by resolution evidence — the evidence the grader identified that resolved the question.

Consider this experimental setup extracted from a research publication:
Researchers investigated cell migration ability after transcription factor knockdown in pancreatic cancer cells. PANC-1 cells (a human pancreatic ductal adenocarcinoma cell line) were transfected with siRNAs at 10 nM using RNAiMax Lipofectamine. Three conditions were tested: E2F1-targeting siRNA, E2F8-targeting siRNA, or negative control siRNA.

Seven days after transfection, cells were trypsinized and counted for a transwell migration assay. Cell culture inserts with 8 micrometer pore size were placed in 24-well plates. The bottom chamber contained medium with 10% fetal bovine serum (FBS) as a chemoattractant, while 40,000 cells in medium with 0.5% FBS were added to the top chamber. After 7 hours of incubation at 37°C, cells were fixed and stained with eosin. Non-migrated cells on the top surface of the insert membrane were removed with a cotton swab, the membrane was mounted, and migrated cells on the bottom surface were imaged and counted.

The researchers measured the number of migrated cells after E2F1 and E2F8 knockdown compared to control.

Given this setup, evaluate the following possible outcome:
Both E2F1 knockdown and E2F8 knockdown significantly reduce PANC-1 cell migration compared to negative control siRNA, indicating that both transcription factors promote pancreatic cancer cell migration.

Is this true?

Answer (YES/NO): YES